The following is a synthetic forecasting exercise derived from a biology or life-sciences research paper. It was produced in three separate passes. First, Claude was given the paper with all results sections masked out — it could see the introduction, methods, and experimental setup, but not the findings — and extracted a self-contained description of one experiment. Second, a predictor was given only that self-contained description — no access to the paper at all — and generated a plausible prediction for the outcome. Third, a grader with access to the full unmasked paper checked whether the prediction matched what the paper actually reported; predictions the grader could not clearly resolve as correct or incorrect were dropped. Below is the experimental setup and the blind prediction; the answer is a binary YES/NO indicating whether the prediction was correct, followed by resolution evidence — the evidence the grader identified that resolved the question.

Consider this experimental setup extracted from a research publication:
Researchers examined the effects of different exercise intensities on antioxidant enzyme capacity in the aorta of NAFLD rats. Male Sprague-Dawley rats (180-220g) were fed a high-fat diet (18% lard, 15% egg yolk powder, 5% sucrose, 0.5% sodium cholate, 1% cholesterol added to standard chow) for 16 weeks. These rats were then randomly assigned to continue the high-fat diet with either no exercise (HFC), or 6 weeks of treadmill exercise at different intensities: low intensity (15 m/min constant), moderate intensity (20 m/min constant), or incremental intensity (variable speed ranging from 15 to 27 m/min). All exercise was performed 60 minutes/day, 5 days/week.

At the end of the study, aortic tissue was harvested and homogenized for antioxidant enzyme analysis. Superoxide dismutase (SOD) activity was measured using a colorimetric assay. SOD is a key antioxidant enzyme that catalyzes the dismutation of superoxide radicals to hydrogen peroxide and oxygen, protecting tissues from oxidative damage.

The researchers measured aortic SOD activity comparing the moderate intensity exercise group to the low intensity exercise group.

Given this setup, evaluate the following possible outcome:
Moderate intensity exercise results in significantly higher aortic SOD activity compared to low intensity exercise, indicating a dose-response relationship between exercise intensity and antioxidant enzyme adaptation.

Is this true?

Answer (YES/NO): NO